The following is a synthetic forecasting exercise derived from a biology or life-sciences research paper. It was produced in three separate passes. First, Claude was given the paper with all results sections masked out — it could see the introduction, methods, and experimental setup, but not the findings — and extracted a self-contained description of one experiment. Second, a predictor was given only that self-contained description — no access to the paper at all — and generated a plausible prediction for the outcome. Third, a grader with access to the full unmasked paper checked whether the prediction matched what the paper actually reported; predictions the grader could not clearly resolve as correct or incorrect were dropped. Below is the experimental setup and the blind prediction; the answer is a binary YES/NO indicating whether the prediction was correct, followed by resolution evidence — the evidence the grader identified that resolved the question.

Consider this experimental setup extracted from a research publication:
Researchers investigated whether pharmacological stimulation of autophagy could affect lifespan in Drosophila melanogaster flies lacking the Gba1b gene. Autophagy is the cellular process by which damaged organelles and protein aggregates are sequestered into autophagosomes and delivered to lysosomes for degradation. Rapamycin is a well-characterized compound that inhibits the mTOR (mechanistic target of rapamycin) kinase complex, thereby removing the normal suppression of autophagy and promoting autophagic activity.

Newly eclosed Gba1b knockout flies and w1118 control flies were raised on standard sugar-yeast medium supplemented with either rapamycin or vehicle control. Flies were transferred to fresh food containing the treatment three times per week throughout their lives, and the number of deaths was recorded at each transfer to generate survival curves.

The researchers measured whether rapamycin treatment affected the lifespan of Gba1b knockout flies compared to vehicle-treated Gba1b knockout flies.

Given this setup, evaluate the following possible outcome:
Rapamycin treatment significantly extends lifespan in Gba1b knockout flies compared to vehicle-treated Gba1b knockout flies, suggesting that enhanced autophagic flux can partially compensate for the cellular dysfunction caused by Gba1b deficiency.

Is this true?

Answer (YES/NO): YES